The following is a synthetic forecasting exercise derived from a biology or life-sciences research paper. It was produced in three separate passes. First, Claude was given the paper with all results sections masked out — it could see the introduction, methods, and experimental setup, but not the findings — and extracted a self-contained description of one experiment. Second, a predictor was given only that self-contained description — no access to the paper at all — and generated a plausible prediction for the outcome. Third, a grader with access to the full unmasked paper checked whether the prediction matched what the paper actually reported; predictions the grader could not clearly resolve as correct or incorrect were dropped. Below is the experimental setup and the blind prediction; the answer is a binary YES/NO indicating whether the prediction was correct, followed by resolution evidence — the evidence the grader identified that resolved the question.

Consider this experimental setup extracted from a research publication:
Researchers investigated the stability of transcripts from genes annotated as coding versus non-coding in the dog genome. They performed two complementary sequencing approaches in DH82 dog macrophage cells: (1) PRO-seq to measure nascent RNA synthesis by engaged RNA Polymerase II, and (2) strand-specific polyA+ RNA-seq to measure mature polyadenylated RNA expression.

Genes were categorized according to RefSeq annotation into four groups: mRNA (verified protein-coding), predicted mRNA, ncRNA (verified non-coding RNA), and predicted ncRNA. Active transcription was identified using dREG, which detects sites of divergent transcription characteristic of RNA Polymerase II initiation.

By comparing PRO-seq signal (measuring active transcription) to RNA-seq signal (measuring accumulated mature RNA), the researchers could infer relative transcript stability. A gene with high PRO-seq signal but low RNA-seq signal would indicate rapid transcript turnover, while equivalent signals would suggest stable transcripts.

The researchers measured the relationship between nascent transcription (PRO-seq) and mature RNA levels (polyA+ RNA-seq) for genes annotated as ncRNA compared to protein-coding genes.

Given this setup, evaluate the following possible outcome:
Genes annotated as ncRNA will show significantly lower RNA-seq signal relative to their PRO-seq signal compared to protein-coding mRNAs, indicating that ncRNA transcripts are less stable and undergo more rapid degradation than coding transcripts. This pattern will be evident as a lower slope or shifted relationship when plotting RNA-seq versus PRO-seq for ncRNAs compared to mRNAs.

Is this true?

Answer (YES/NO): YES